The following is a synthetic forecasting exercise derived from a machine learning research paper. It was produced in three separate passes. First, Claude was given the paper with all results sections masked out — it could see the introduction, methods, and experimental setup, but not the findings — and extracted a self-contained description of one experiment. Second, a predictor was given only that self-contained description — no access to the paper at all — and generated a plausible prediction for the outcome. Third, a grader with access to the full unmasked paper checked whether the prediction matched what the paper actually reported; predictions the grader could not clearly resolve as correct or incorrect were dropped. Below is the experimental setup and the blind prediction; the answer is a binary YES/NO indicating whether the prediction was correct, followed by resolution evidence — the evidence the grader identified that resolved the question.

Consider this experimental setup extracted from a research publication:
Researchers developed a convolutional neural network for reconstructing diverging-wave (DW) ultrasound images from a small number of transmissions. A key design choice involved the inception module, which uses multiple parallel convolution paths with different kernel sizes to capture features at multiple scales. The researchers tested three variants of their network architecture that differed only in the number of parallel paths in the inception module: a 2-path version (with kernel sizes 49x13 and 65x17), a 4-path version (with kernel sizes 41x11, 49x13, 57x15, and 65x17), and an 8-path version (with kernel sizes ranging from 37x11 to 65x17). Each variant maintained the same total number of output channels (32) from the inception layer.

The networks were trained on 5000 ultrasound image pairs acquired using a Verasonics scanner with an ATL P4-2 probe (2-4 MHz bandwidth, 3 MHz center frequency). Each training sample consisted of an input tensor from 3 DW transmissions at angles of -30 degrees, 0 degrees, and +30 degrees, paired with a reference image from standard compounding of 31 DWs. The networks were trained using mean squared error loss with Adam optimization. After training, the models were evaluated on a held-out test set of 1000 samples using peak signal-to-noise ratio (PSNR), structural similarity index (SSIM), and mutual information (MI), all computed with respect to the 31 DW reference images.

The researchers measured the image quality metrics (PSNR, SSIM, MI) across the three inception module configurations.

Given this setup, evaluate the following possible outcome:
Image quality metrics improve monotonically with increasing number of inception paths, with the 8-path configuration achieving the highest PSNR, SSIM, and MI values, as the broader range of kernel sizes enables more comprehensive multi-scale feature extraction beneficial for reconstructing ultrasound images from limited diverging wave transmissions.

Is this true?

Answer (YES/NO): NO